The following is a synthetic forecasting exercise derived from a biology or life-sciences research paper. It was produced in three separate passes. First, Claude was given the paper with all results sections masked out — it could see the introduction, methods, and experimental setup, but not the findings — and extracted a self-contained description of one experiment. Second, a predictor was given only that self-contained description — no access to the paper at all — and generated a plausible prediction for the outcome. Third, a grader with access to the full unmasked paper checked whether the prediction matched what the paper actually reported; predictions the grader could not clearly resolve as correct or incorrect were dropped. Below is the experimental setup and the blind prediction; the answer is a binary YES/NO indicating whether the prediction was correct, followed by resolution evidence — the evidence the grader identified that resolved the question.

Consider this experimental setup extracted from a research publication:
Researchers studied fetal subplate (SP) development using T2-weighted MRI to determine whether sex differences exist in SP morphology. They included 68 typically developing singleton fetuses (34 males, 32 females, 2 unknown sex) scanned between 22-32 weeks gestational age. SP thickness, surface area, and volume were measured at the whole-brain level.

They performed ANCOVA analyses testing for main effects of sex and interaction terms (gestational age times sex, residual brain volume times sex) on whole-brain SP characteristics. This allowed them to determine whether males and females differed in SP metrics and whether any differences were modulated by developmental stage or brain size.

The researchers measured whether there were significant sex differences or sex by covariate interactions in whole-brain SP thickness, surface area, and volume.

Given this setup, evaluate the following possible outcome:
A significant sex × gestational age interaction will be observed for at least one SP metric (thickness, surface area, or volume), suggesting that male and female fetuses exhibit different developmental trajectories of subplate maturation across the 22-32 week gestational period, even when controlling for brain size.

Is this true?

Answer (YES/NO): NO